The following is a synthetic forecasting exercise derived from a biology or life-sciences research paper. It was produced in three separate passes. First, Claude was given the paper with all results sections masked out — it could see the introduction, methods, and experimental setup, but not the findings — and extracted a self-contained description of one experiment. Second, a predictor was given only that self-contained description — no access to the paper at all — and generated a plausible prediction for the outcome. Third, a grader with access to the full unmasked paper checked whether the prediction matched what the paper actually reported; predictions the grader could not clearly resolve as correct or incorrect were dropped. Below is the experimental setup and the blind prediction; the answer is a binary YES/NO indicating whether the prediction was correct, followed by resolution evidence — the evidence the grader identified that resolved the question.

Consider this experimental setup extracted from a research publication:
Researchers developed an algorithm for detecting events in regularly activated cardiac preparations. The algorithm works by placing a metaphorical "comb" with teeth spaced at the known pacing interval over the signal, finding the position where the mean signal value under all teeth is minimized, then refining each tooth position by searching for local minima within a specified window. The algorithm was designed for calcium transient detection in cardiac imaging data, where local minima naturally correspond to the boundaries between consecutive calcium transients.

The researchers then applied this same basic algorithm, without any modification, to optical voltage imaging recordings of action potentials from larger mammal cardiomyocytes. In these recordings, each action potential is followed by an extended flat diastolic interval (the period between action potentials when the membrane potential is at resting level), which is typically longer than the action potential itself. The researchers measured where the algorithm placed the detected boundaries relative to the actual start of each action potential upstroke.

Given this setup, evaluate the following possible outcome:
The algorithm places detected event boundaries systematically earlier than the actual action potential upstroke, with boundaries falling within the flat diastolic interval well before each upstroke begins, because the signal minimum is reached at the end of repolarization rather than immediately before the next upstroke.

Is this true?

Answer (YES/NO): NO